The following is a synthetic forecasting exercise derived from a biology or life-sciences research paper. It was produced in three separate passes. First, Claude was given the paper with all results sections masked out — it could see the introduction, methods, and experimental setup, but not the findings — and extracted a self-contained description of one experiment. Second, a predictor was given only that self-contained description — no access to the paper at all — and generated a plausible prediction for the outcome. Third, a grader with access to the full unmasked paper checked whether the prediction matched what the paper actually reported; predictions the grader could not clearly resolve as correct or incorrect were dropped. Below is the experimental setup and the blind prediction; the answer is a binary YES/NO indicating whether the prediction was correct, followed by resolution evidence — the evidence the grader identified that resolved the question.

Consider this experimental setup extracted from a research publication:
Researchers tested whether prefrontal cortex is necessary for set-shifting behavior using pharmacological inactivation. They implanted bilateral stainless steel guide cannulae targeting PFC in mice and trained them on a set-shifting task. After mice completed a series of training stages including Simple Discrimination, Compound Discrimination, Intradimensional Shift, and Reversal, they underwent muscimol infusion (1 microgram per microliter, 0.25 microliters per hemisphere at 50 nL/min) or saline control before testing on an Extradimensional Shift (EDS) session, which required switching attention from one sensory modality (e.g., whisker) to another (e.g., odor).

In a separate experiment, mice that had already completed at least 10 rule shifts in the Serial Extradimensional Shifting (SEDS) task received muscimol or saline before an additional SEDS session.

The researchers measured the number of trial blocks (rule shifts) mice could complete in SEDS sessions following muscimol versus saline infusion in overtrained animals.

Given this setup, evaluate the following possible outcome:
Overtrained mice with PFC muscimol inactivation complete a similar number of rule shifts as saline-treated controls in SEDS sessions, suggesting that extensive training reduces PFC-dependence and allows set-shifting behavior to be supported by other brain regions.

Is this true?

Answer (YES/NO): NO